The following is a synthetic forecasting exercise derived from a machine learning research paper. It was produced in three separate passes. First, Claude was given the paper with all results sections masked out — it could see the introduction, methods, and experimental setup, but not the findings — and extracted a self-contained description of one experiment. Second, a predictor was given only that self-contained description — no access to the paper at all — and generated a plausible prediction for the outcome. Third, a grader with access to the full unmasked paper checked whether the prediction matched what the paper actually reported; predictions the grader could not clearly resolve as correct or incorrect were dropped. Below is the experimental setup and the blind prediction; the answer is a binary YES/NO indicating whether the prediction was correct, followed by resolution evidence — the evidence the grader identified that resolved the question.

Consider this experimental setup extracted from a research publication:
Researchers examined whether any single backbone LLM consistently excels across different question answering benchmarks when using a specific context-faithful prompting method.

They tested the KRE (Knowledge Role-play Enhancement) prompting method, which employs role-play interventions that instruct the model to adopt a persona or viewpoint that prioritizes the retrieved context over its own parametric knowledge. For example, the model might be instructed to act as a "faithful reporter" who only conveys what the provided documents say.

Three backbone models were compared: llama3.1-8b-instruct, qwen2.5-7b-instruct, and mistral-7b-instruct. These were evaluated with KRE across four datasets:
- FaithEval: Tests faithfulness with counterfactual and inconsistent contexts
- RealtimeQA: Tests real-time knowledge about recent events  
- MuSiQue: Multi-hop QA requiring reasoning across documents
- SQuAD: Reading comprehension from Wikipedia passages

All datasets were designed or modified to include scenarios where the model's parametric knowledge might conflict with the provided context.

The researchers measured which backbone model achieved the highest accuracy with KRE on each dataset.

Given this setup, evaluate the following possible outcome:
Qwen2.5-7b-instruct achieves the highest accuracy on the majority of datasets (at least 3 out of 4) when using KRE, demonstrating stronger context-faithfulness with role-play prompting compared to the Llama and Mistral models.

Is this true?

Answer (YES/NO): NO